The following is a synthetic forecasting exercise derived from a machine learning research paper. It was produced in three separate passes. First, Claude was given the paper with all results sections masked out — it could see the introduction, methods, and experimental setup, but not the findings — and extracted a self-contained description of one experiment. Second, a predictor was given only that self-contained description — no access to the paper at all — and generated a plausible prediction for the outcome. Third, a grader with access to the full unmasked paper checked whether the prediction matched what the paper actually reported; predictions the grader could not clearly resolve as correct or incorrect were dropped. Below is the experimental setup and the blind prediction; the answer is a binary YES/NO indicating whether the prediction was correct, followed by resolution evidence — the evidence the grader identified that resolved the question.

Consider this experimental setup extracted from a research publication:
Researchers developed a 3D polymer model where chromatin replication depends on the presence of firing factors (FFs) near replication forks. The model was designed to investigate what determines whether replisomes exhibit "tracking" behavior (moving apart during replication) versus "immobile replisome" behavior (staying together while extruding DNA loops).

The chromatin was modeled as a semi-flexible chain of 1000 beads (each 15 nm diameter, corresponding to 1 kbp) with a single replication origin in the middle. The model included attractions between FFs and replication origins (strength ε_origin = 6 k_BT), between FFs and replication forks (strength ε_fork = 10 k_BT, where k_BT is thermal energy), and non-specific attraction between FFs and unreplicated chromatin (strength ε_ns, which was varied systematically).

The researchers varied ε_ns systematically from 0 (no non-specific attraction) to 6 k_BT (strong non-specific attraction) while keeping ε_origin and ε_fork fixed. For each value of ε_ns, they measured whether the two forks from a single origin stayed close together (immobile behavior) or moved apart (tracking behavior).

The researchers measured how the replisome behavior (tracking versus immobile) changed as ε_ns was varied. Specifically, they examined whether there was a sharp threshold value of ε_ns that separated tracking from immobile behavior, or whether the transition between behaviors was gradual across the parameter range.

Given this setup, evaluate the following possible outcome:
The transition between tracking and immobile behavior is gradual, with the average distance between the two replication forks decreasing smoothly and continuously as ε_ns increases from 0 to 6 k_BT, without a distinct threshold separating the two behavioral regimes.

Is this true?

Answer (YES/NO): NO